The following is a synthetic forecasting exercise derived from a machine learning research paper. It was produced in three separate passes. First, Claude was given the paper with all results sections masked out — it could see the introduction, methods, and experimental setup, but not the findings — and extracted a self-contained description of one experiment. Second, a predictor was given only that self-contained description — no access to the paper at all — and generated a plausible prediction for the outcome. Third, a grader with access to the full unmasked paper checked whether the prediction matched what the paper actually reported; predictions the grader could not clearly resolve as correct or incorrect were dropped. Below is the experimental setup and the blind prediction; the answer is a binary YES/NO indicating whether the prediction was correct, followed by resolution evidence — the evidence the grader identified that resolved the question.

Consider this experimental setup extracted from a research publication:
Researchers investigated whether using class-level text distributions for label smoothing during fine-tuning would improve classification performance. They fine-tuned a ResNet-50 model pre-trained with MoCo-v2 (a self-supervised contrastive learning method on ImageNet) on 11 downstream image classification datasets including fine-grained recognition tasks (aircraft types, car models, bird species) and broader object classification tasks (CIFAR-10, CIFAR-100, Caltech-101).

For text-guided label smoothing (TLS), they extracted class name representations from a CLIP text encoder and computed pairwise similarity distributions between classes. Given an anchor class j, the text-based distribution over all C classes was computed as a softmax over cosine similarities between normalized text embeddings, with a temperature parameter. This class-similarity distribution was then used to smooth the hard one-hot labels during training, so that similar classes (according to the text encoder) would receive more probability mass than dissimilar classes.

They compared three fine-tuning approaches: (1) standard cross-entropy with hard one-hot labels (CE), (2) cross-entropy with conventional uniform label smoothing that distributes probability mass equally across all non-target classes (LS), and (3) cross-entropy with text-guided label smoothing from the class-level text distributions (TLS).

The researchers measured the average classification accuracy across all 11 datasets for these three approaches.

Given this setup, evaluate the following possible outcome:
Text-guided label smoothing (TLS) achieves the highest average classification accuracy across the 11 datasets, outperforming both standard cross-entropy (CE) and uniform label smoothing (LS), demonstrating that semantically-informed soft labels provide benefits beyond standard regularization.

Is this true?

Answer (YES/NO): NO